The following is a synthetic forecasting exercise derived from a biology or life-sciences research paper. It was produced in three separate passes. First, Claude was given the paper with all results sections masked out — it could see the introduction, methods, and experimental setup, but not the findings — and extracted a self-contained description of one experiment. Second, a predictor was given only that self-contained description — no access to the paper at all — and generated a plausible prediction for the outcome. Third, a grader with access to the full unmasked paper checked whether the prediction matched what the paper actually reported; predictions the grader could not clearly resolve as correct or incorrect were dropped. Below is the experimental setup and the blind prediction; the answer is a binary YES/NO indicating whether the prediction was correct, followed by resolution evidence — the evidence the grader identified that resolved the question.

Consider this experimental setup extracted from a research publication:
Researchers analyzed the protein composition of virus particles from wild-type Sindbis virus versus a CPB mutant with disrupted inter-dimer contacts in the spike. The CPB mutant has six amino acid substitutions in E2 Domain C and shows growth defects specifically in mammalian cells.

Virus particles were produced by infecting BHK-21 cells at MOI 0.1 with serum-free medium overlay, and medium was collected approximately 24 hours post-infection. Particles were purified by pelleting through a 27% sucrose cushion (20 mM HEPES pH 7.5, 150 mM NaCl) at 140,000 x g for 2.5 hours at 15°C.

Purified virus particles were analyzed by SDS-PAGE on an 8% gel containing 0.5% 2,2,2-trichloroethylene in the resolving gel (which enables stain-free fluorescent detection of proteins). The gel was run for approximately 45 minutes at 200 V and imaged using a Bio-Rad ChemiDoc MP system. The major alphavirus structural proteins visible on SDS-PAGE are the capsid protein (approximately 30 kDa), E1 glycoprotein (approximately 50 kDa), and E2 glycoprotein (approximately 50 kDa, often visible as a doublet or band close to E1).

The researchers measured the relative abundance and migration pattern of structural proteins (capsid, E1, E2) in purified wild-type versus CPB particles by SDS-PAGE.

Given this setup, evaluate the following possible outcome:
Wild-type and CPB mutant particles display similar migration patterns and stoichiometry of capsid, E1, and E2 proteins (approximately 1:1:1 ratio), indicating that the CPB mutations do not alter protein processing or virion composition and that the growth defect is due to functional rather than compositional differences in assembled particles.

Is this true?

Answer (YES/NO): NO